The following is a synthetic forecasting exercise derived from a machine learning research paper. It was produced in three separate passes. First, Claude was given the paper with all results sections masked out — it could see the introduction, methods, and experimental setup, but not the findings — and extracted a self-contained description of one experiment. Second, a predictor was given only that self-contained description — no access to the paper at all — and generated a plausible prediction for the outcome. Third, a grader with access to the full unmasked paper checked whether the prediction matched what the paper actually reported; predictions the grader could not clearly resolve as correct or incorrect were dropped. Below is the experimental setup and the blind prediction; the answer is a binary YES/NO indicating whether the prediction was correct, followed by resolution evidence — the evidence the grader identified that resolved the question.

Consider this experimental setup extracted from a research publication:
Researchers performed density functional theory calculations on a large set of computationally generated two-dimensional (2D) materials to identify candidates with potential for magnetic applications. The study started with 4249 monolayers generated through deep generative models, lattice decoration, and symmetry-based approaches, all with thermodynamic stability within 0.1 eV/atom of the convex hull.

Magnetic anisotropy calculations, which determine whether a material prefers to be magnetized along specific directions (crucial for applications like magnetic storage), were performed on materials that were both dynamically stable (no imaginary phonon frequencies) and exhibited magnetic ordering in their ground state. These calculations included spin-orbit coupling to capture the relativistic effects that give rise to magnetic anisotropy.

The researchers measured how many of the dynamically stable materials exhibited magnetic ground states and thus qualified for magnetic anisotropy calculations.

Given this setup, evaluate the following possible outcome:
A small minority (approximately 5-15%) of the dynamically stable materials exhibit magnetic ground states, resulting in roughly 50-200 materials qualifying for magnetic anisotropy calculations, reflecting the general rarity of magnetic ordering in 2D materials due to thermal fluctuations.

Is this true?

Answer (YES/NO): NO